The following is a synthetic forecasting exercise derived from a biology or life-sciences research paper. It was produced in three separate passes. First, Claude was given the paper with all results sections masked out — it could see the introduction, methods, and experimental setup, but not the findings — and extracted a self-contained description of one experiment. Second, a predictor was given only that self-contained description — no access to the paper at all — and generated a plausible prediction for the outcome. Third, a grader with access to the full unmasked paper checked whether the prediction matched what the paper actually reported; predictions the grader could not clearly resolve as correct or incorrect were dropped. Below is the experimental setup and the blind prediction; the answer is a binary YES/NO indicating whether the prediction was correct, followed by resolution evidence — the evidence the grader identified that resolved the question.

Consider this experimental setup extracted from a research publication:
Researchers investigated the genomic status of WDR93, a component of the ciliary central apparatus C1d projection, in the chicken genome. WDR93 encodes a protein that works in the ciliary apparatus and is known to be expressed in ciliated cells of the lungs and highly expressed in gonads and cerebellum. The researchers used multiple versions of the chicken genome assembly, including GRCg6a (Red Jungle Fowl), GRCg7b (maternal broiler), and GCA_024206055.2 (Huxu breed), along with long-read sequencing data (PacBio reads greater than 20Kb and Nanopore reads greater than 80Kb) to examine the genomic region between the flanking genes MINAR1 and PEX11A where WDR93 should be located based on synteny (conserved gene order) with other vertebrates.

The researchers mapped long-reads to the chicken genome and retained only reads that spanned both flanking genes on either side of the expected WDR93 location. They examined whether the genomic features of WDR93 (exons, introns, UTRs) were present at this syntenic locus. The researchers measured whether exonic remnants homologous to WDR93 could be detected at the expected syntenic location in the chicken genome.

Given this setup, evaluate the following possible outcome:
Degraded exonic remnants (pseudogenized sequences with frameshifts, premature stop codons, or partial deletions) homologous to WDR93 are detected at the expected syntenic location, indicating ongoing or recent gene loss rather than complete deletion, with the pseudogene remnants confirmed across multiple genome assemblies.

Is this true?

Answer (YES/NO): YES